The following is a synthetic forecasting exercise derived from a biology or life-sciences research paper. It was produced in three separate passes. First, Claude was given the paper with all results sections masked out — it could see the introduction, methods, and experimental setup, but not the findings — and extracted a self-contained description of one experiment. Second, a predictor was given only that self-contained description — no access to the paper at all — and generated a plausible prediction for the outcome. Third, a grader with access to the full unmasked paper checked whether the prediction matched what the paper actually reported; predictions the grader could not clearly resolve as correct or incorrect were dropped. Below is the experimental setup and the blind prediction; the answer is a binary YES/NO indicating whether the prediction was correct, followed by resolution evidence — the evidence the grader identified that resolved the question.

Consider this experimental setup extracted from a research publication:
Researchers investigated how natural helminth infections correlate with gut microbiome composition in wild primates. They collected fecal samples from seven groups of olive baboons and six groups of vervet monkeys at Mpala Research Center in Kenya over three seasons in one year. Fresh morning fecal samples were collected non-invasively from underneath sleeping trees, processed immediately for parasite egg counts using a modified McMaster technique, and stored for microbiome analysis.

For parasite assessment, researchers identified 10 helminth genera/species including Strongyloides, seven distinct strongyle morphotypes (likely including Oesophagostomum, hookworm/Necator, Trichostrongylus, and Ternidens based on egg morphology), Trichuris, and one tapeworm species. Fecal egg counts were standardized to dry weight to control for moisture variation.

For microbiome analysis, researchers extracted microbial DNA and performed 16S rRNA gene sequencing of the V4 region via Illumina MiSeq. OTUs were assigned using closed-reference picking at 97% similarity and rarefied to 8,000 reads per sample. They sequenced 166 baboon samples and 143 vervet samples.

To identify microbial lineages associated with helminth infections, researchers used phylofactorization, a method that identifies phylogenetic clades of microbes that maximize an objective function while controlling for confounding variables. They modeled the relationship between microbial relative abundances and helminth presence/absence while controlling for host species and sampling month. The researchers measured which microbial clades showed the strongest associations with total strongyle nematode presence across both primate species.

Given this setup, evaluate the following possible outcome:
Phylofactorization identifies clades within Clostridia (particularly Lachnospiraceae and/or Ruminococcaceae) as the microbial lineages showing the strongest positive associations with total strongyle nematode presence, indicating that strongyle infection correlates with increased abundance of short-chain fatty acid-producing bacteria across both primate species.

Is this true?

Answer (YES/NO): NO